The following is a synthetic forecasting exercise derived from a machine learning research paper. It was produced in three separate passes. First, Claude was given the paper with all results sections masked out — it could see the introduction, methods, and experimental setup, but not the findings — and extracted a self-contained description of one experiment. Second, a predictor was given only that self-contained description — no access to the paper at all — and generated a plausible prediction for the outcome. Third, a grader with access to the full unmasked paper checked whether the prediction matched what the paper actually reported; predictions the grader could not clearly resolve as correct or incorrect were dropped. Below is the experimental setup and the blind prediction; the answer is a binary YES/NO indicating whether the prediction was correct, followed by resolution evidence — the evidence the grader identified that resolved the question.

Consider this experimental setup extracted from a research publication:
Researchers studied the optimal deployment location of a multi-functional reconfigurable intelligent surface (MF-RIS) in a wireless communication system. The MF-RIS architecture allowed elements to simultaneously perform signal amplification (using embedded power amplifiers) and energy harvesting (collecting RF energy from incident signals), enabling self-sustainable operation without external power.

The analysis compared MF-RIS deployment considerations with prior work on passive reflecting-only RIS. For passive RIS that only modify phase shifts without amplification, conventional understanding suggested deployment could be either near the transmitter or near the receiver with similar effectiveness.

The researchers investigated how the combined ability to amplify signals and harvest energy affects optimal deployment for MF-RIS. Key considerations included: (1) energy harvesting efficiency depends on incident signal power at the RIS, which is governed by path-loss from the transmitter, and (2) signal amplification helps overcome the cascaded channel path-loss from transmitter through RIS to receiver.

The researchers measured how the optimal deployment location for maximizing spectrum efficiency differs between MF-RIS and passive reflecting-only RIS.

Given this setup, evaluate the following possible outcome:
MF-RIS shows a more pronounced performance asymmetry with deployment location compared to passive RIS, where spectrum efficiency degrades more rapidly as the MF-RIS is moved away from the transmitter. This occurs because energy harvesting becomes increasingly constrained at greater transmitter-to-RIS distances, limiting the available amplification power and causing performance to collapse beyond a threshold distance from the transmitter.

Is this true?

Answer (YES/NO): NO